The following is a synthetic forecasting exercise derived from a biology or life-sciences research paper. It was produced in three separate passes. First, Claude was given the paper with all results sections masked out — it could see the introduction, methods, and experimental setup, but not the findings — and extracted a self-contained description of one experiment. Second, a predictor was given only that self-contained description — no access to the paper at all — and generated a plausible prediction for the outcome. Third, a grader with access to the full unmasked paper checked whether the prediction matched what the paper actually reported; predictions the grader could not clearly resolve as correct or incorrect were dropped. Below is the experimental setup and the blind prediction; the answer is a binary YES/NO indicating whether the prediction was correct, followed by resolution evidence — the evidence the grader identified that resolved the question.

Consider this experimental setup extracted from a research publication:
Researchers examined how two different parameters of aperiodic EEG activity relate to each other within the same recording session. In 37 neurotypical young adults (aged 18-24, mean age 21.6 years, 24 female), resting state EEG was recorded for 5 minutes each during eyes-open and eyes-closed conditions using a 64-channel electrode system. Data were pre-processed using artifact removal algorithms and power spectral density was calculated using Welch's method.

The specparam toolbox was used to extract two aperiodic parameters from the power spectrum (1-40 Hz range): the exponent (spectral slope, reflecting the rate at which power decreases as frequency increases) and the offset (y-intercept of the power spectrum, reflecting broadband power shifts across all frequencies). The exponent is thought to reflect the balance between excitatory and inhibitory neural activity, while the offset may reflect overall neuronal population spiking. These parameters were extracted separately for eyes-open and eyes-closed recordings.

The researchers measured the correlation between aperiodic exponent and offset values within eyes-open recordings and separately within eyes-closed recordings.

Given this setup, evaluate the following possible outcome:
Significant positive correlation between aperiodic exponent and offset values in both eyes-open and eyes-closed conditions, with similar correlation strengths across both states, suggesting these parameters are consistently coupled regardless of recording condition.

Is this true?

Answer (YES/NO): YES